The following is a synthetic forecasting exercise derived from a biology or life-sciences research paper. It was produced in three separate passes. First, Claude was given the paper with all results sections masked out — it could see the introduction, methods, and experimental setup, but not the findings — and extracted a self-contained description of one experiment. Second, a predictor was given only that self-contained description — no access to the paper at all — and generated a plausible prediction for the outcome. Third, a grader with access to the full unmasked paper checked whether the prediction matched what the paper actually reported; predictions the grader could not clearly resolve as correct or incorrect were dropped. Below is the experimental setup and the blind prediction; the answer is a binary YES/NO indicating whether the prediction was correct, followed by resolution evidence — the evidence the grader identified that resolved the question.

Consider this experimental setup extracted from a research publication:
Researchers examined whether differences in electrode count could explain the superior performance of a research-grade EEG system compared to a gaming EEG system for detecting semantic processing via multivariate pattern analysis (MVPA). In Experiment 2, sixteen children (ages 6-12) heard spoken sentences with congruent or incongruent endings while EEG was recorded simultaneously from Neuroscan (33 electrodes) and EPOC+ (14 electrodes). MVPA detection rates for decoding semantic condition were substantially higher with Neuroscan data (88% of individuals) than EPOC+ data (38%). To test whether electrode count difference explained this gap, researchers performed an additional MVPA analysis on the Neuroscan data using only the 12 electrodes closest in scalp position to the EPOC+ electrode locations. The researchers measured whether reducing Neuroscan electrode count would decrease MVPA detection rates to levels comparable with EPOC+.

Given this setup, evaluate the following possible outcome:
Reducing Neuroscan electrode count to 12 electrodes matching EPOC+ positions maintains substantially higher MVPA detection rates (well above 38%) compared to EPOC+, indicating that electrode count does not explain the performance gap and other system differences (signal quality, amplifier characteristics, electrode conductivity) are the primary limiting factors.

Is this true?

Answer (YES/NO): YES